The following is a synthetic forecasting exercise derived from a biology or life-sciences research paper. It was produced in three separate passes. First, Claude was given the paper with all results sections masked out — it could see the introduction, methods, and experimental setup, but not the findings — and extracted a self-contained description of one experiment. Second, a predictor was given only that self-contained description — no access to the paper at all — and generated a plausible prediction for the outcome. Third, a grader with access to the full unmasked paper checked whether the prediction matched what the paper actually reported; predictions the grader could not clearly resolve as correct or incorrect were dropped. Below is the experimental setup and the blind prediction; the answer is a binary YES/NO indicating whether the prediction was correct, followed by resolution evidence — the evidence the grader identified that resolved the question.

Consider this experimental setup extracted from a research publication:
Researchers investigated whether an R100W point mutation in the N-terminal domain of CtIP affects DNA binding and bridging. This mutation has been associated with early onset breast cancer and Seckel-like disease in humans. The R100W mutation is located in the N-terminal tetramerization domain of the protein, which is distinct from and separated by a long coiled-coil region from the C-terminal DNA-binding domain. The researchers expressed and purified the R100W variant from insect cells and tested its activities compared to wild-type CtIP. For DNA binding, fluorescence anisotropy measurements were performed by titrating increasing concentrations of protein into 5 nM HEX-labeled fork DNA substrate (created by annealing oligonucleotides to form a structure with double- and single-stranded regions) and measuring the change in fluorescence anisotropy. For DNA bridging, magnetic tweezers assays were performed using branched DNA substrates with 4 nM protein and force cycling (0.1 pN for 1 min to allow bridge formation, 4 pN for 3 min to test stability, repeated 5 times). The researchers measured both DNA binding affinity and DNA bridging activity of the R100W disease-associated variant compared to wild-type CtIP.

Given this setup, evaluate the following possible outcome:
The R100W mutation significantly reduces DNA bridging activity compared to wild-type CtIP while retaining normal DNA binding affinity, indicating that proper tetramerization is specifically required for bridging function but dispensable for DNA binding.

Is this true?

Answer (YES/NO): NO